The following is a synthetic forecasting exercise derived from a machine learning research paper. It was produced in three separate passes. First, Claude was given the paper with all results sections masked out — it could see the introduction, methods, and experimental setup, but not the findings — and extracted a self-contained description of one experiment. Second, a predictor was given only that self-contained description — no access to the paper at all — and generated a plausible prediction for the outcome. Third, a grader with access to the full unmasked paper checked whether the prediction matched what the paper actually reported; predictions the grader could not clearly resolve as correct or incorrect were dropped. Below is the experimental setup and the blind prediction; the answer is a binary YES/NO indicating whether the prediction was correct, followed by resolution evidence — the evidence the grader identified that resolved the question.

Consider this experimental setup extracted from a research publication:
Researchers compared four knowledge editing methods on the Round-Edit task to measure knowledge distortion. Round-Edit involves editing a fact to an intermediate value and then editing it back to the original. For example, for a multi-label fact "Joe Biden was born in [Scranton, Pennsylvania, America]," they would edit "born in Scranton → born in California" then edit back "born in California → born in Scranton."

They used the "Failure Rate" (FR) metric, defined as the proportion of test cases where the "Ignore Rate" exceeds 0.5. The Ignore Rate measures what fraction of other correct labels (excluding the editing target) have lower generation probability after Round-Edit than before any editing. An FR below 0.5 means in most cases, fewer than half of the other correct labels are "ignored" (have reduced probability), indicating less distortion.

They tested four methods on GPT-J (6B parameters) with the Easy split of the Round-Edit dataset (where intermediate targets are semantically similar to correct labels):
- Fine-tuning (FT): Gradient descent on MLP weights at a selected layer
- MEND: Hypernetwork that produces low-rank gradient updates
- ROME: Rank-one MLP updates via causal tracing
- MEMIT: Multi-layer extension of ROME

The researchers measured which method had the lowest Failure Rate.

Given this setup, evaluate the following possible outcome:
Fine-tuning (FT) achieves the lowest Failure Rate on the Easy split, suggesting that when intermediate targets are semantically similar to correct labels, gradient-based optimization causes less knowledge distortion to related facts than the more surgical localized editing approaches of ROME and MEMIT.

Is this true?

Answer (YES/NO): NO